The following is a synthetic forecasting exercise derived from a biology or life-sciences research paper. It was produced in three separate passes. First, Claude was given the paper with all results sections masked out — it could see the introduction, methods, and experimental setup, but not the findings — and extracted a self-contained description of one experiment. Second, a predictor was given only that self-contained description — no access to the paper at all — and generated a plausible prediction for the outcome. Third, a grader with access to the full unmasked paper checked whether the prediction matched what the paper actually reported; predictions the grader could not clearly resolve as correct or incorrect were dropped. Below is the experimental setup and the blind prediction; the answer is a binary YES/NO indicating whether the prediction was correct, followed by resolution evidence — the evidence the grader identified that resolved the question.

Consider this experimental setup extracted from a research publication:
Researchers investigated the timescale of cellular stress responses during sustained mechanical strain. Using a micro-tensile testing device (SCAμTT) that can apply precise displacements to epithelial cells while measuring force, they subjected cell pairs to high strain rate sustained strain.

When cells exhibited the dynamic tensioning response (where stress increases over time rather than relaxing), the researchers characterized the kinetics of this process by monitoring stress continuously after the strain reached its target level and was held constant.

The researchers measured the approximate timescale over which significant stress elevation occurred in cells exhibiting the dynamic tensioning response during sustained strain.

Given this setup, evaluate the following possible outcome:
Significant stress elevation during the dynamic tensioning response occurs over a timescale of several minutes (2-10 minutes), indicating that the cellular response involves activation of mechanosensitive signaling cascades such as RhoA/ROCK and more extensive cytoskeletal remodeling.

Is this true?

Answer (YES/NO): NO